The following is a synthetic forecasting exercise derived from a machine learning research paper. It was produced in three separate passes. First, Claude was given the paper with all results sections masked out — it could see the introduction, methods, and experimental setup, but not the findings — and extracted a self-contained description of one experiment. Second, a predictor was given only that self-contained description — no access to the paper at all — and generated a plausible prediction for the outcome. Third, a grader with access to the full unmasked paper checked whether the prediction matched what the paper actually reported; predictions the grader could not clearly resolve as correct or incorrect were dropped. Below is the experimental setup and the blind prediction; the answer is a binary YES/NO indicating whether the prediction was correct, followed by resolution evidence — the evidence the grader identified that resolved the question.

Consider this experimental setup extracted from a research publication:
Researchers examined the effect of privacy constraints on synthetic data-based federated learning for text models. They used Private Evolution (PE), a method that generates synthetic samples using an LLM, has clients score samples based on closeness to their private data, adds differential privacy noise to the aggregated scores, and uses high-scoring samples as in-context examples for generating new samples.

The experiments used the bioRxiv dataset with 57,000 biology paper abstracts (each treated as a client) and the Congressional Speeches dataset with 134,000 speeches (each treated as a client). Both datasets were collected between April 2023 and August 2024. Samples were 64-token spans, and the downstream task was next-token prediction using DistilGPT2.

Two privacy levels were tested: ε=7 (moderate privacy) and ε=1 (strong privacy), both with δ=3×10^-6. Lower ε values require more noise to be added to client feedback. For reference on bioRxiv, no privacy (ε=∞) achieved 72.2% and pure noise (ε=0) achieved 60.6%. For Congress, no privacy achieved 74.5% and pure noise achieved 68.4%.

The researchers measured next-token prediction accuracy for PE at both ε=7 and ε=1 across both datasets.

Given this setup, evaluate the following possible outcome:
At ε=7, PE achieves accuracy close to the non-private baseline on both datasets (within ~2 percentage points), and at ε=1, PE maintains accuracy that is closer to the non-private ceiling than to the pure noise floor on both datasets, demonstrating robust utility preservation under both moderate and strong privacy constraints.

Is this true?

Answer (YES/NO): NO